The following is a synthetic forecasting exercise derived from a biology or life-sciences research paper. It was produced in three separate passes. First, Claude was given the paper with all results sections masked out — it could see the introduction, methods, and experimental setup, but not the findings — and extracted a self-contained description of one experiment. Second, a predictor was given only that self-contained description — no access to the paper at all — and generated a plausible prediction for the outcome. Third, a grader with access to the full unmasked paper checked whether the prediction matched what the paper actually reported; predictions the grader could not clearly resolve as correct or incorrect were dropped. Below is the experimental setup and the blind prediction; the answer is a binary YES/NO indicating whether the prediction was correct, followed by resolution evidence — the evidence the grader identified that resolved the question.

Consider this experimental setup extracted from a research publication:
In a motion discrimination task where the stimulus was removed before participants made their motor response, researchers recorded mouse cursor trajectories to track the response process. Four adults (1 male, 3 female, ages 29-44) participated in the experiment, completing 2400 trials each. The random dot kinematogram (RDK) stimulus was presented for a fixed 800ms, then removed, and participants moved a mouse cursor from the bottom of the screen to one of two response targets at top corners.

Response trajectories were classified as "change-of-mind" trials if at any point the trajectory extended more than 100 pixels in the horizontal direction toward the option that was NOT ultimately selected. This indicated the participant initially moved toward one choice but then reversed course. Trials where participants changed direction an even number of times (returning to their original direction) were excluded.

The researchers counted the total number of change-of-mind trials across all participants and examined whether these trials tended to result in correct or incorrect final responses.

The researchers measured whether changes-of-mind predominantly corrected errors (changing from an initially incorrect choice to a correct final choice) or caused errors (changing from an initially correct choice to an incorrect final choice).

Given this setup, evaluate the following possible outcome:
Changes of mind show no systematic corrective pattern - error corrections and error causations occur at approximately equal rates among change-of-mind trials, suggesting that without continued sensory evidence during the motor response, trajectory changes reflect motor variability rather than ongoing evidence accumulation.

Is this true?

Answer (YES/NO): NO